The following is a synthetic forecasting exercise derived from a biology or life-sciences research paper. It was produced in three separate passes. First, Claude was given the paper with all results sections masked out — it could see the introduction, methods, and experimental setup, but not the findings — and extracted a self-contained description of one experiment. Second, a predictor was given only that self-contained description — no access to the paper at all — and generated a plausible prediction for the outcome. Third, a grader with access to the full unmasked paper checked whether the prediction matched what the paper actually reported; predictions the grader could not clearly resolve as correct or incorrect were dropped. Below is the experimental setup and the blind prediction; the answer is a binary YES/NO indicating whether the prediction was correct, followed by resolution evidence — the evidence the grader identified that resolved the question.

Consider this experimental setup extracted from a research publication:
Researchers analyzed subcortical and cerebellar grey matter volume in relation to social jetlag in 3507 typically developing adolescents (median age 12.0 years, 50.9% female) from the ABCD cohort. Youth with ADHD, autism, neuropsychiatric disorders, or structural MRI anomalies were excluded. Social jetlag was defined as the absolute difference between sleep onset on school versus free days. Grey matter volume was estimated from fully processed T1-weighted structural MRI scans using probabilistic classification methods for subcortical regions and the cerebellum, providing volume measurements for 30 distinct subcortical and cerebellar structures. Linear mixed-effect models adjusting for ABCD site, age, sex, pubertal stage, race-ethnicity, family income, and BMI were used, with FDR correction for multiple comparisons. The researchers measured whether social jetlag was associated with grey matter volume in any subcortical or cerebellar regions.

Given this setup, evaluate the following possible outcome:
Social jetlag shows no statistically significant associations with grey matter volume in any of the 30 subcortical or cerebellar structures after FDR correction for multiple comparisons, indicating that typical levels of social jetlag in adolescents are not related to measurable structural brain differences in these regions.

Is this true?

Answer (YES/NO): NO